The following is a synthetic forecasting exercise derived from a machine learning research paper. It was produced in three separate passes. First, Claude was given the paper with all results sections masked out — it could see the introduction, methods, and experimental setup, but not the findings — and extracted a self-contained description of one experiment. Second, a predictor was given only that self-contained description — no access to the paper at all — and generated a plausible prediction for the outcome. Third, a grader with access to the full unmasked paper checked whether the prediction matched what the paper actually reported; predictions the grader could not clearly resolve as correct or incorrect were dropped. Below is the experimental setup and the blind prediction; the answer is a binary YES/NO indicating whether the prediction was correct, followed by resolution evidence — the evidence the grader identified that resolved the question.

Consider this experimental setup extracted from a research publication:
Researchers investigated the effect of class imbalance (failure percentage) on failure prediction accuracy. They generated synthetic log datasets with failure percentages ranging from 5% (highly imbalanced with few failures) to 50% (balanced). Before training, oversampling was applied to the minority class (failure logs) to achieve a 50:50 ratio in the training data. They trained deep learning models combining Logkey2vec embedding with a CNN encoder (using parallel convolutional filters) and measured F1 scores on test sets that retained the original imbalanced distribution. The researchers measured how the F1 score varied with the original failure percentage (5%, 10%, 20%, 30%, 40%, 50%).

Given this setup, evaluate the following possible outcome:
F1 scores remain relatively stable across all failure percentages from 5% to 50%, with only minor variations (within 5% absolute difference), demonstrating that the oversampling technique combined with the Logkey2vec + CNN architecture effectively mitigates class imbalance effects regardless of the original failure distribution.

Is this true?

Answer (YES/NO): NO